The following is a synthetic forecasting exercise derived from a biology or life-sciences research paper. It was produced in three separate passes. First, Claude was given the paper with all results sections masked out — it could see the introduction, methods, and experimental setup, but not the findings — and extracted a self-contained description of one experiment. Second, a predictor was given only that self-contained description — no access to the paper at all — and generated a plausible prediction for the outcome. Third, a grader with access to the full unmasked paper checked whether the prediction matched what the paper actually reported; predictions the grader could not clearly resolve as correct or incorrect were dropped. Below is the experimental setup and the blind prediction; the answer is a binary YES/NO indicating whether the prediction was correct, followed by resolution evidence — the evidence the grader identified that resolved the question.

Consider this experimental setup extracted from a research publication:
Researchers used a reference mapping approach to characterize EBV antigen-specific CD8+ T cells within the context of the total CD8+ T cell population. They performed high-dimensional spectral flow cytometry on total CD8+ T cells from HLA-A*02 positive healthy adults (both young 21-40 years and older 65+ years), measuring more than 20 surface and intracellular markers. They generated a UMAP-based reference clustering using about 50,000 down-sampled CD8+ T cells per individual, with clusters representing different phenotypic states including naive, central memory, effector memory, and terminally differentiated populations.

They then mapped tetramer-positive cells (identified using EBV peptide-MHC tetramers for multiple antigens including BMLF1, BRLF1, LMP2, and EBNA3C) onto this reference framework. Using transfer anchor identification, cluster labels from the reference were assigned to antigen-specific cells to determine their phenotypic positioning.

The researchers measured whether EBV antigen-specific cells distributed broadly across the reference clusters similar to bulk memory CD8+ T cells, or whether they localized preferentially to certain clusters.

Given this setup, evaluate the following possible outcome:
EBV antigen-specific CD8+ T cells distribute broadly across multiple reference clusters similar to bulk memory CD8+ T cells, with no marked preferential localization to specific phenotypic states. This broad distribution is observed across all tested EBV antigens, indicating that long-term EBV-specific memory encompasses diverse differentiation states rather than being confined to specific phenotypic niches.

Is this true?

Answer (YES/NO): NO